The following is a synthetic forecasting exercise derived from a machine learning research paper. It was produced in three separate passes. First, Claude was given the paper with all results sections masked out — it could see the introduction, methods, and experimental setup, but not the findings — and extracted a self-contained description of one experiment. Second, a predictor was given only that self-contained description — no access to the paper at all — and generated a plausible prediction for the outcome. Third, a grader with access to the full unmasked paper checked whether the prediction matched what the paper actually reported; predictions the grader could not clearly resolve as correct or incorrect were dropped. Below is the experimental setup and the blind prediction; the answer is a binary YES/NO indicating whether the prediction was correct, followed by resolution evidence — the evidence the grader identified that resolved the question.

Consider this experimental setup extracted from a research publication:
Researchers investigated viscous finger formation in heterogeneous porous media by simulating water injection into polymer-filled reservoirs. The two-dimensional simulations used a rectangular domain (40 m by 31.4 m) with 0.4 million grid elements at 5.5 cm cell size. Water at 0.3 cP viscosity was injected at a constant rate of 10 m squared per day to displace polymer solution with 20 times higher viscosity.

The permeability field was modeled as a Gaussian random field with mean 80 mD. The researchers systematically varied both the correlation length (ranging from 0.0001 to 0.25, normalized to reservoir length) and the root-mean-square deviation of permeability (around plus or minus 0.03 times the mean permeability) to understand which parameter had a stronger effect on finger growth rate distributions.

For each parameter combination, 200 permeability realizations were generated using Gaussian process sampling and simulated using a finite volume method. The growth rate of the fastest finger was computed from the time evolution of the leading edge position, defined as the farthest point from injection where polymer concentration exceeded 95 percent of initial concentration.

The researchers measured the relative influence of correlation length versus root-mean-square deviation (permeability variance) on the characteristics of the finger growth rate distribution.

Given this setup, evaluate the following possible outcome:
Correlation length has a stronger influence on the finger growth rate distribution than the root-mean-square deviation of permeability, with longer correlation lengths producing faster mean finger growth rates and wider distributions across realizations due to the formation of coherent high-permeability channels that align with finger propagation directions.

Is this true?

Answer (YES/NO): NO